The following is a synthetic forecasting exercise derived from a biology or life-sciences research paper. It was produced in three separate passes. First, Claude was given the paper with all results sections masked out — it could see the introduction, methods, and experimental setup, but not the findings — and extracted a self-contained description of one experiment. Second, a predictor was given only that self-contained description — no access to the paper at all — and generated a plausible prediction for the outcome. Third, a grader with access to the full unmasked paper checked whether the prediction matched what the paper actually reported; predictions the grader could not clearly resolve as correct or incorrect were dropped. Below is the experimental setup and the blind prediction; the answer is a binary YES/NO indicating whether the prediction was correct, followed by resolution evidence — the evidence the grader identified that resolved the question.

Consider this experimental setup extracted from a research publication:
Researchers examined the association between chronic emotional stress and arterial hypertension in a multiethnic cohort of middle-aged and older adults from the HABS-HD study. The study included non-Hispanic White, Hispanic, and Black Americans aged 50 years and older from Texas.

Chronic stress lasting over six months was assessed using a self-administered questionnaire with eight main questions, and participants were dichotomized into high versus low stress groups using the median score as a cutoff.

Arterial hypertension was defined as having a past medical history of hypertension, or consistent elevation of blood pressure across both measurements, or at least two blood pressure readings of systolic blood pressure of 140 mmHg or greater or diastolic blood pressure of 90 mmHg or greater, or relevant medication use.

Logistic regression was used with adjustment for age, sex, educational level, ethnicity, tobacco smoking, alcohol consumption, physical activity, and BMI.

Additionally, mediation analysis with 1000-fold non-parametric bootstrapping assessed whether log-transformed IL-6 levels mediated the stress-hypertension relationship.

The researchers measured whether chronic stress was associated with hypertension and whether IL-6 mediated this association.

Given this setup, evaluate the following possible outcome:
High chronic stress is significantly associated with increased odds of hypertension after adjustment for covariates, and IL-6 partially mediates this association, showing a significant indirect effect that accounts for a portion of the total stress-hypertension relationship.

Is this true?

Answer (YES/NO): YES